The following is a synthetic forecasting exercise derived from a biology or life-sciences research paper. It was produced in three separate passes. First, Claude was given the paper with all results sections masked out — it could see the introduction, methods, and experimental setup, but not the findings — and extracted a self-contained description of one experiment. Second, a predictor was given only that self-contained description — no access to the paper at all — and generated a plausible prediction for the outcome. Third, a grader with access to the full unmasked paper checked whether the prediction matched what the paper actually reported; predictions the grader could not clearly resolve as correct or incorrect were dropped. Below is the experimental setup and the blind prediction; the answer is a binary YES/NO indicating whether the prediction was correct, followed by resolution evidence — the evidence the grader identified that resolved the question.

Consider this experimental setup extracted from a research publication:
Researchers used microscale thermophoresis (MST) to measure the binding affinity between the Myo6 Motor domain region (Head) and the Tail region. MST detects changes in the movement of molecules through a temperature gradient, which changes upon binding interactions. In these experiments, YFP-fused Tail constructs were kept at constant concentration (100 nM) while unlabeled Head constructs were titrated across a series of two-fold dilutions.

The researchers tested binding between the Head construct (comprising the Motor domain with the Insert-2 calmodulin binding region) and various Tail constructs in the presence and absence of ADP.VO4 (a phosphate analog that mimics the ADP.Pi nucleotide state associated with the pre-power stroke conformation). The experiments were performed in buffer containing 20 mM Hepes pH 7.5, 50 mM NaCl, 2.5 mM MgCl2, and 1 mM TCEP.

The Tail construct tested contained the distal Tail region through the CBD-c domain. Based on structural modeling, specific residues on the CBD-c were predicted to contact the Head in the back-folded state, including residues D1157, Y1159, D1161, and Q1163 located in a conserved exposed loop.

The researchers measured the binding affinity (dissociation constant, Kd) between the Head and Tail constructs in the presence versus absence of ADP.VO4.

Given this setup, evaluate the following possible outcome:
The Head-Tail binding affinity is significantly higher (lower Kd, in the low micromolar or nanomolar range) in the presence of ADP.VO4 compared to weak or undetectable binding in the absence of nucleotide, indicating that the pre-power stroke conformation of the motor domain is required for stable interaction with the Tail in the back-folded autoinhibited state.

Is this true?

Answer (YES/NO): NO